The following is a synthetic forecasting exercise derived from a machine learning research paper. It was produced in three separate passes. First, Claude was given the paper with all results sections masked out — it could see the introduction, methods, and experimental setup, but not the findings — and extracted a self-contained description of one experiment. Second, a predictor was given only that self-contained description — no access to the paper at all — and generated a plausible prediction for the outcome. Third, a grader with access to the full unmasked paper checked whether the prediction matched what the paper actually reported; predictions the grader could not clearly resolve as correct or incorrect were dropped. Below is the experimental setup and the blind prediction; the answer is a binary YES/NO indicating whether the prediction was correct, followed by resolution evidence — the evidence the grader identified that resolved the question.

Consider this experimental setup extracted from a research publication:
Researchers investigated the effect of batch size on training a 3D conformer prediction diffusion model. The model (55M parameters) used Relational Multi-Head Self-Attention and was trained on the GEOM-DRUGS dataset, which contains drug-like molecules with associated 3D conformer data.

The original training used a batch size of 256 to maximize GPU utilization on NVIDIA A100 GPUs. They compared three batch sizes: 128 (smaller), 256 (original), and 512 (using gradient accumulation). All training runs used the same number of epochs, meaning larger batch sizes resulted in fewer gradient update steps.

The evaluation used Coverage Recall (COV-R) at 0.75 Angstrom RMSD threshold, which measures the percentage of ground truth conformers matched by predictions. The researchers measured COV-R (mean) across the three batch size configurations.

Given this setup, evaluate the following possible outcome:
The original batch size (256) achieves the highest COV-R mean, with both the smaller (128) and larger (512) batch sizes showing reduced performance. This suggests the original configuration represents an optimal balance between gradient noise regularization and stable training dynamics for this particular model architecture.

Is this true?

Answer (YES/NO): NO